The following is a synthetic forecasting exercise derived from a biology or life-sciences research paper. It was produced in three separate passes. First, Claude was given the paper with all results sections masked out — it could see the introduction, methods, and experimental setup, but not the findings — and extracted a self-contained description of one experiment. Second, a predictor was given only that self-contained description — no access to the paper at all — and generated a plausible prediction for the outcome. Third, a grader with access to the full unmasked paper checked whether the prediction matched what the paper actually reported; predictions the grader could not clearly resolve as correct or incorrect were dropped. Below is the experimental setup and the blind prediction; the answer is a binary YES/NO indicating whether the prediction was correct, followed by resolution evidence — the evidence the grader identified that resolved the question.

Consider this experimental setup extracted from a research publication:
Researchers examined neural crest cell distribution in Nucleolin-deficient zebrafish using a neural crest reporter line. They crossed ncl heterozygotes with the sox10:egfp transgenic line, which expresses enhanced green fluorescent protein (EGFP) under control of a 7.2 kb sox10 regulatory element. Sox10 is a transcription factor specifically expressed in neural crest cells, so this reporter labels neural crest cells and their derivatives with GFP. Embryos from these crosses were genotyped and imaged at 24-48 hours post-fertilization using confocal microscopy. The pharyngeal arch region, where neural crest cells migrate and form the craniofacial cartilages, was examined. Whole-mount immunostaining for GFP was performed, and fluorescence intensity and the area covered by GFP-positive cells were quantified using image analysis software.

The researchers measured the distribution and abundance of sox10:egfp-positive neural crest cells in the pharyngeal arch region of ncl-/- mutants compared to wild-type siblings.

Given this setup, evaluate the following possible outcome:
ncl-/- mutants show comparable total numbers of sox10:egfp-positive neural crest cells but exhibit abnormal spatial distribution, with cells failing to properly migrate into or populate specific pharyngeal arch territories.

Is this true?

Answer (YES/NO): NO